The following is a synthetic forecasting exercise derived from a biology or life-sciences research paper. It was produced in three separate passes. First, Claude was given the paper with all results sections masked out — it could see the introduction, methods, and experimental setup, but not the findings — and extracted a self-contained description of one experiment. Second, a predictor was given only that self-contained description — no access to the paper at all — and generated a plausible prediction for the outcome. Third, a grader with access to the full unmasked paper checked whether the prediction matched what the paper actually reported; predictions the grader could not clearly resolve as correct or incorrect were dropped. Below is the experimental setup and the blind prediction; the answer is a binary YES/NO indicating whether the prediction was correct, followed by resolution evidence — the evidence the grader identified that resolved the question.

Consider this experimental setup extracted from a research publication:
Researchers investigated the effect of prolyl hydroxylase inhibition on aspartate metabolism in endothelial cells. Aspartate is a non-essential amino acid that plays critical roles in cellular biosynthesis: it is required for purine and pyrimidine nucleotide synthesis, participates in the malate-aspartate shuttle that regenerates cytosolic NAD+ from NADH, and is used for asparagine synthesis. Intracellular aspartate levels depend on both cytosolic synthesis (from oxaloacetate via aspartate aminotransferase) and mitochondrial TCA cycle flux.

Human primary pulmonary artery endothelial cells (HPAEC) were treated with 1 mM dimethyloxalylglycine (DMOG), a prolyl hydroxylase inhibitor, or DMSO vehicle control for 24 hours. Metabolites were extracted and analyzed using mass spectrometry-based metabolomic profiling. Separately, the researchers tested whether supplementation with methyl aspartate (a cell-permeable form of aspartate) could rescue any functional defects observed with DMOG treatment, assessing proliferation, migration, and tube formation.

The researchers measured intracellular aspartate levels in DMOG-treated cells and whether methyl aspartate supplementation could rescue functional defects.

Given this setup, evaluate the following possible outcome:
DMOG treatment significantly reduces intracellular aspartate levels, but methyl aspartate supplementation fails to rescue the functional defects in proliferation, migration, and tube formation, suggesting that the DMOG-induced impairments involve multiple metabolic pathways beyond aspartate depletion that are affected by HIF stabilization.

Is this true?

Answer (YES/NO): YES